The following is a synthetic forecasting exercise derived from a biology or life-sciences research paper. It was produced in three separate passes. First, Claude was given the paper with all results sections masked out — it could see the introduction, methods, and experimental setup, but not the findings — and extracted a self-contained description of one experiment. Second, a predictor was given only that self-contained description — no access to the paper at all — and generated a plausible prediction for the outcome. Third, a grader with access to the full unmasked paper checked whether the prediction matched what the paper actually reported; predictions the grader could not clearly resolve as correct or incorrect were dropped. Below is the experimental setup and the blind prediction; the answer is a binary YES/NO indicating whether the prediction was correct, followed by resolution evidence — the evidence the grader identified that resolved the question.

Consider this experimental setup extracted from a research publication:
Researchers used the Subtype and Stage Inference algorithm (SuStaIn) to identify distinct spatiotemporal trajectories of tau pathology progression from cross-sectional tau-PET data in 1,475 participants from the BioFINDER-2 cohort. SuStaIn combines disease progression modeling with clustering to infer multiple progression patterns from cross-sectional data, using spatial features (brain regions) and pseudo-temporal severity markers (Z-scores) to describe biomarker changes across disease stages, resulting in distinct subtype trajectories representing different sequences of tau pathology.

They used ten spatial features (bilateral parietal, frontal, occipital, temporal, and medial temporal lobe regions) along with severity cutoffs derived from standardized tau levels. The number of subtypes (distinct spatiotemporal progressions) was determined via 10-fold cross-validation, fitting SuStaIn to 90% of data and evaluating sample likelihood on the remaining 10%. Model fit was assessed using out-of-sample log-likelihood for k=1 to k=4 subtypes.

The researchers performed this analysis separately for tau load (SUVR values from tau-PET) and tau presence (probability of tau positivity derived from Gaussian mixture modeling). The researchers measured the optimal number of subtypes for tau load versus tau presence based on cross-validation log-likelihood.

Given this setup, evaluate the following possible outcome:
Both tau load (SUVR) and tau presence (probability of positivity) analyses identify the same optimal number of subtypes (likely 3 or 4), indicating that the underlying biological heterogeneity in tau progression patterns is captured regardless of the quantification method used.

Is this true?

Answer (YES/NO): NO